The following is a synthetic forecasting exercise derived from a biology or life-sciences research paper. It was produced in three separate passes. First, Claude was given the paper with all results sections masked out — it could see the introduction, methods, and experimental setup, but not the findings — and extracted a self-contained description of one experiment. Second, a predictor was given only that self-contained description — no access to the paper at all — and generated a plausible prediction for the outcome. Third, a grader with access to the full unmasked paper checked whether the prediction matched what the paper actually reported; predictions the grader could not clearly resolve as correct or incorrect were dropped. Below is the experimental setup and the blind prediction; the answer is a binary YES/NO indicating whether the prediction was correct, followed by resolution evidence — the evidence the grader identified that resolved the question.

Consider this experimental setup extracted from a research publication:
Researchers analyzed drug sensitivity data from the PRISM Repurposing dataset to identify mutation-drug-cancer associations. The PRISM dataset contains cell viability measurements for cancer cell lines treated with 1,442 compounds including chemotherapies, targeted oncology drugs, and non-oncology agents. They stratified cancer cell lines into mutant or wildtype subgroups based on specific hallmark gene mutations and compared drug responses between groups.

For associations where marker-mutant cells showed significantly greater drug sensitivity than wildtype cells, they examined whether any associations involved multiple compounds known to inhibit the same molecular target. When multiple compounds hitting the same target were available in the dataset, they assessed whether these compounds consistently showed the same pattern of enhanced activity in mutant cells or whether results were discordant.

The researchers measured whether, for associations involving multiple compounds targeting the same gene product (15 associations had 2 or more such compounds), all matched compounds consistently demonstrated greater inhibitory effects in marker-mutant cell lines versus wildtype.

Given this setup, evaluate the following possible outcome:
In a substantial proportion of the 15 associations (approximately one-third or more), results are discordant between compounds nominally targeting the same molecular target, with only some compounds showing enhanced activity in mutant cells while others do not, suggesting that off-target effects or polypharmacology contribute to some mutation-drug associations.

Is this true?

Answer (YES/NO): NO